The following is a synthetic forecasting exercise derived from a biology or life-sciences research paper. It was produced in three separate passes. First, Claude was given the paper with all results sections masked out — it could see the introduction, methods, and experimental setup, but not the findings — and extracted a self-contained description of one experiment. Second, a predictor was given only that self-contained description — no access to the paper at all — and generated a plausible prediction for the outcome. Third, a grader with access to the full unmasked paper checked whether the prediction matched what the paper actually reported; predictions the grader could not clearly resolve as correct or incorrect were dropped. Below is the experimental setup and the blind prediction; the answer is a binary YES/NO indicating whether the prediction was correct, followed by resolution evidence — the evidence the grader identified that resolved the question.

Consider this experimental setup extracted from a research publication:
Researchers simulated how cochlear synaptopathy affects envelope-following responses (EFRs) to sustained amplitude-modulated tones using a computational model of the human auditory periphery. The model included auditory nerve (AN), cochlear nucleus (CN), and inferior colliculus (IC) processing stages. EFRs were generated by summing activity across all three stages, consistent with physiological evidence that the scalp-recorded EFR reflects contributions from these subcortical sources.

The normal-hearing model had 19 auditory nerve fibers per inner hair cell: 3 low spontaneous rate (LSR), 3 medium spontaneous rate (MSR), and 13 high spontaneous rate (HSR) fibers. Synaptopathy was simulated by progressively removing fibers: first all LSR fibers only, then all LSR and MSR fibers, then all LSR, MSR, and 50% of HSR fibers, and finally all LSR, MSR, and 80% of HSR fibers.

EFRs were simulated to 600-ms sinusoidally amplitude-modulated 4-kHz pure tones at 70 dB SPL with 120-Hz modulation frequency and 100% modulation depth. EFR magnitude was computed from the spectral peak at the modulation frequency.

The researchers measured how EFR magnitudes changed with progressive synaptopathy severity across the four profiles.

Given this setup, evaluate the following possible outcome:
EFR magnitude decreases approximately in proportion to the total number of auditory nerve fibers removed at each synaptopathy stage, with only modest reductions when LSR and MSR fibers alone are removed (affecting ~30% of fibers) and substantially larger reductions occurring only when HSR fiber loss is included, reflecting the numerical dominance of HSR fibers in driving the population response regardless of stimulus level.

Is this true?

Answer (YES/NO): NO